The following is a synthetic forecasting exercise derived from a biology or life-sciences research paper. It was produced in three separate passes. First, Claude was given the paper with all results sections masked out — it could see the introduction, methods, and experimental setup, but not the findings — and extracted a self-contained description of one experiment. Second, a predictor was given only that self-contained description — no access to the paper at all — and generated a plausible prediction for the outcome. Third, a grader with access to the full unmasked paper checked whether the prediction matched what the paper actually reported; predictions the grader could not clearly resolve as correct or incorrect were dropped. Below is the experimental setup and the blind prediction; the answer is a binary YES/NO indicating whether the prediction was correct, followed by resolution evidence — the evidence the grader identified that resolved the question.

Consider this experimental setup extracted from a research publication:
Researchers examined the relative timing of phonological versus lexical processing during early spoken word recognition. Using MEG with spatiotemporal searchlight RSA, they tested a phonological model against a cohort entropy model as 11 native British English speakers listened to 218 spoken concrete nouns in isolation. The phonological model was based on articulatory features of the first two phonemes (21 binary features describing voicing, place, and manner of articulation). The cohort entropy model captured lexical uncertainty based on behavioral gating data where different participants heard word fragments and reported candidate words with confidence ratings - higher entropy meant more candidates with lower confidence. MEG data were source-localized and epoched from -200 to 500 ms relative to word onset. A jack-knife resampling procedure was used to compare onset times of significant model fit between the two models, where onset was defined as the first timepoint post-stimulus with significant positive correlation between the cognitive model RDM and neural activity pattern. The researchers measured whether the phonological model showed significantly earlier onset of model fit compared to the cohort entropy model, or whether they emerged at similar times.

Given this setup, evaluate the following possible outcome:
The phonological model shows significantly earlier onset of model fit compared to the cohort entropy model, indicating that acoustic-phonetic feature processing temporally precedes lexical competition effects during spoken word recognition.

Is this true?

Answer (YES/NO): YES